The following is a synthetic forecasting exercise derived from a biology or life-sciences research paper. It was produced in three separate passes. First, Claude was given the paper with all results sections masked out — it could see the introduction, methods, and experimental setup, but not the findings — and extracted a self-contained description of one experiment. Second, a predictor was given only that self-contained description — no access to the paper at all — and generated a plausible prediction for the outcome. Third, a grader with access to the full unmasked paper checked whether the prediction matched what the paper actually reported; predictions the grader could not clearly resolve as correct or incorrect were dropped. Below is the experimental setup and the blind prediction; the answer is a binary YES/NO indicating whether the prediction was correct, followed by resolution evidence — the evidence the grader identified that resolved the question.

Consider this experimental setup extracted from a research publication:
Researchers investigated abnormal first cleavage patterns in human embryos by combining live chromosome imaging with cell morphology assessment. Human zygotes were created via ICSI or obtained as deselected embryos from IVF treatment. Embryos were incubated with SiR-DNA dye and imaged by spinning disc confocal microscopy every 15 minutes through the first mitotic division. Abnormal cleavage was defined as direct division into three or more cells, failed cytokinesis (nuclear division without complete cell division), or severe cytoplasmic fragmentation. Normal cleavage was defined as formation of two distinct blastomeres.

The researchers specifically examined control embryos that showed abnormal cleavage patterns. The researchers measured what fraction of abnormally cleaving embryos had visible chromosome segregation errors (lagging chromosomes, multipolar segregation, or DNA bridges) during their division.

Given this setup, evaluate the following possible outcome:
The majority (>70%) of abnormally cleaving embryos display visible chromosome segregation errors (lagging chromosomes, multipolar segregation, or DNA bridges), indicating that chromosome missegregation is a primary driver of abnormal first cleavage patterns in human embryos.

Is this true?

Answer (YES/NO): YES